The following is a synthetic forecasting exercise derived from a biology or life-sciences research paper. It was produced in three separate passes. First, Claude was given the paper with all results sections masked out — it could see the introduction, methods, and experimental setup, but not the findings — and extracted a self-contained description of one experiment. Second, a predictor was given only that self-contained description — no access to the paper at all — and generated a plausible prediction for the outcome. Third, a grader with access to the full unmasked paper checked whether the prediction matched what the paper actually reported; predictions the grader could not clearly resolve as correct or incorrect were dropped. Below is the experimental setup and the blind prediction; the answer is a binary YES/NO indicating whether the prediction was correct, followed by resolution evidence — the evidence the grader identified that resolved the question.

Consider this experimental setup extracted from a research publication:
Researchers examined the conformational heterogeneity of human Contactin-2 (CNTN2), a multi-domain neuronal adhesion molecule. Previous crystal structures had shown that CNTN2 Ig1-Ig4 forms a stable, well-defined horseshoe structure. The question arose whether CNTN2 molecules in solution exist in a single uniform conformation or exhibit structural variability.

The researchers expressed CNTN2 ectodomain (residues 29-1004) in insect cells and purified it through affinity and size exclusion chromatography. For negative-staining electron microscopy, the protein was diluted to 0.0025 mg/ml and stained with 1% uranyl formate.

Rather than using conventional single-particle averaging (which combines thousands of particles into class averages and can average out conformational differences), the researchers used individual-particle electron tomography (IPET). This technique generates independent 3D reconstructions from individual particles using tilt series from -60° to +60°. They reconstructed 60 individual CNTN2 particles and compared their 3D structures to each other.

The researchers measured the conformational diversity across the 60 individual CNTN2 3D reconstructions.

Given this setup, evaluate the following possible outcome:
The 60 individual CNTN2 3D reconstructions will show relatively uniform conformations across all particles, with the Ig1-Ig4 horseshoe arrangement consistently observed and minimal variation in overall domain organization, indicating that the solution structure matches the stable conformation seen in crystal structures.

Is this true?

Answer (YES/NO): NO